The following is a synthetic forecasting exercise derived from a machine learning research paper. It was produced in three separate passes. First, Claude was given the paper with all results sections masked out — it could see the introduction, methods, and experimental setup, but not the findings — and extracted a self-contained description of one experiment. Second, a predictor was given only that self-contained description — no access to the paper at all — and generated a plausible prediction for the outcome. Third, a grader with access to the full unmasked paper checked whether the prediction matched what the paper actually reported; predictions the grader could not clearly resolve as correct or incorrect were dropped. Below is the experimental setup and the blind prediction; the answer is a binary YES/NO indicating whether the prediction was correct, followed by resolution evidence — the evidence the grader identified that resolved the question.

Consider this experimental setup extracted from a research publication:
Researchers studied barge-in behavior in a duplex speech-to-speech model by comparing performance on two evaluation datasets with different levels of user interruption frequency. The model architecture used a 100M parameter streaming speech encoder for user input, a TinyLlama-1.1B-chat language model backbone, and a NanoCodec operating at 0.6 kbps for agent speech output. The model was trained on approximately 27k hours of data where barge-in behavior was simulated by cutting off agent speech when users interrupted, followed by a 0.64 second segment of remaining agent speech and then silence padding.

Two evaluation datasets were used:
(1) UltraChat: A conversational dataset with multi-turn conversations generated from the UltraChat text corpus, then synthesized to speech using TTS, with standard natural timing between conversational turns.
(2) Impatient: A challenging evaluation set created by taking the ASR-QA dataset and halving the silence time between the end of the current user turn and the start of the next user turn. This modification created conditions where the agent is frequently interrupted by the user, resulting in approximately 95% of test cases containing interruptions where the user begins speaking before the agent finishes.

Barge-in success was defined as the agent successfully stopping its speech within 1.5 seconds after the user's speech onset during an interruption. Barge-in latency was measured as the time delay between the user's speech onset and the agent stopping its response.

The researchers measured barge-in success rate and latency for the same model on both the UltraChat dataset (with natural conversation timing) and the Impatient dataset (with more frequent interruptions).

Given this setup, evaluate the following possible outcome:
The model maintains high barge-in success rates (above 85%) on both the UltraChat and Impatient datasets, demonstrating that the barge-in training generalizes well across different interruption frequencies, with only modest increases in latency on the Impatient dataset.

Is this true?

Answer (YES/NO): NO